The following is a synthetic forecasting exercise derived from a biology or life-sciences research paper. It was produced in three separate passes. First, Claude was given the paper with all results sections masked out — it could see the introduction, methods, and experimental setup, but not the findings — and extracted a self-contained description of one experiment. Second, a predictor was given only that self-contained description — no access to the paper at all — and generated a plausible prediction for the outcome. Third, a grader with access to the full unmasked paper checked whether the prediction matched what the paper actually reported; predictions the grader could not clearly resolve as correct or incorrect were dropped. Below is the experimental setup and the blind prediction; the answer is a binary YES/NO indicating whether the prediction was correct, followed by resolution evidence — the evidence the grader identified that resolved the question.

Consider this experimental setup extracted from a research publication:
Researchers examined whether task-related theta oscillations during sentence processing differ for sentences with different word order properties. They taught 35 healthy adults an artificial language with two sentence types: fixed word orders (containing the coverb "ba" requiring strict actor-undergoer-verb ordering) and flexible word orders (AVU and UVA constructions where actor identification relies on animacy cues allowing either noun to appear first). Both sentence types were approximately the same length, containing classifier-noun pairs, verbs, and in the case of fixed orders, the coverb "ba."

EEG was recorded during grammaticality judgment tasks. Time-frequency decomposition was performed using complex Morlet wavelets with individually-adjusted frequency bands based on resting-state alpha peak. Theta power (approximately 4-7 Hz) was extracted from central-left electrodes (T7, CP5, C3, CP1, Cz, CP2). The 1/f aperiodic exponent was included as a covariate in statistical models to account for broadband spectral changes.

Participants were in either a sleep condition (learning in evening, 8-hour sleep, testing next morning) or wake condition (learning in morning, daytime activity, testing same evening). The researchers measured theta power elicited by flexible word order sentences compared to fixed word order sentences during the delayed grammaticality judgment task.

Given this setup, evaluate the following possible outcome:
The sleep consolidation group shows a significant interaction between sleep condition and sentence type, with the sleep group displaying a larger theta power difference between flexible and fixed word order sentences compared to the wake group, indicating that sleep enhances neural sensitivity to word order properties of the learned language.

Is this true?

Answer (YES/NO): NO